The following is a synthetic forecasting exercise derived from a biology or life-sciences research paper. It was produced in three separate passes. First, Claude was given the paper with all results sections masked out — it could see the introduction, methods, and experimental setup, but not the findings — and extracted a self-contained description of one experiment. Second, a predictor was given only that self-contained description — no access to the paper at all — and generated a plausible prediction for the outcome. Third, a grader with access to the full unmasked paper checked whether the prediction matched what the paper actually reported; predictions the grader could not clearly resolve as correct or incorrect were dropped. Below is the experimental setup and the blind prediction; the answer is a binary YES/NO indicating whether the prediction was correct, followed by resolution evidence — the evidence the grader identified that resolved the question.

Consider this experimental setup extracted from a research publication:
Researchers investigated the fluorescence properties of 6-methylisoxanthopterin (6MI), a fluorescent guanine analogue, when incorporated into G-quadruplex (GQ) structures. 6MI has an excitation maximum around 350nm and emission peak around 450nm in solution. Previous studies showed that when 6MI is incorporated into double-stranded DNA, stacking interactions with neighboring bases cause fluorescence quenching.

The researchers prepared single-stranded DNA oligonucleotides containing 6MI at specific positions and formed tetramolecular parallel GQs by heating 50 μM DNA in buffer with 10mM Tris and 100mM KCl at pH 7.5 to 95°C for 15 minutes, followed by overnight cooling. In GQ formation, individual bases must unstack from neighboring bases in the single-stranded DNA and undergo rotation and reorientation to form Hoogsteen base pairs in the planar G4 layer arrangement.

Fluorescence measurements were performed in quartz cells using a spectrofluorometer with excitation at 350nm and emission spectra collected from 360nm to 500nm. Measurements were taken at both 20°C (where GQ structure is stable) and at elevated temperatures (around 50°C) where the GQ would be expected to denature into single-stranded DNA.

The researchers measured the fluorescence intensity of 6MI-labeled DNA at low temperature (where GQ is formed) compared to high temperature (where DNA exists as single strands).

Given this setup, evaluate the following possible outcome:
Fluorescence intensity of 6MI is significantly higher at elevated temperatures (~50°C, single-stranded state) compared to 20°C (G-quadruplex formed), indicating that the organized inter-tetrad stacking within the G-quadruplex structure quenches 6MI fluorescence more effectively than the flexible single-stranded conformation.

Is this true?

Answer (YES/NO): NO